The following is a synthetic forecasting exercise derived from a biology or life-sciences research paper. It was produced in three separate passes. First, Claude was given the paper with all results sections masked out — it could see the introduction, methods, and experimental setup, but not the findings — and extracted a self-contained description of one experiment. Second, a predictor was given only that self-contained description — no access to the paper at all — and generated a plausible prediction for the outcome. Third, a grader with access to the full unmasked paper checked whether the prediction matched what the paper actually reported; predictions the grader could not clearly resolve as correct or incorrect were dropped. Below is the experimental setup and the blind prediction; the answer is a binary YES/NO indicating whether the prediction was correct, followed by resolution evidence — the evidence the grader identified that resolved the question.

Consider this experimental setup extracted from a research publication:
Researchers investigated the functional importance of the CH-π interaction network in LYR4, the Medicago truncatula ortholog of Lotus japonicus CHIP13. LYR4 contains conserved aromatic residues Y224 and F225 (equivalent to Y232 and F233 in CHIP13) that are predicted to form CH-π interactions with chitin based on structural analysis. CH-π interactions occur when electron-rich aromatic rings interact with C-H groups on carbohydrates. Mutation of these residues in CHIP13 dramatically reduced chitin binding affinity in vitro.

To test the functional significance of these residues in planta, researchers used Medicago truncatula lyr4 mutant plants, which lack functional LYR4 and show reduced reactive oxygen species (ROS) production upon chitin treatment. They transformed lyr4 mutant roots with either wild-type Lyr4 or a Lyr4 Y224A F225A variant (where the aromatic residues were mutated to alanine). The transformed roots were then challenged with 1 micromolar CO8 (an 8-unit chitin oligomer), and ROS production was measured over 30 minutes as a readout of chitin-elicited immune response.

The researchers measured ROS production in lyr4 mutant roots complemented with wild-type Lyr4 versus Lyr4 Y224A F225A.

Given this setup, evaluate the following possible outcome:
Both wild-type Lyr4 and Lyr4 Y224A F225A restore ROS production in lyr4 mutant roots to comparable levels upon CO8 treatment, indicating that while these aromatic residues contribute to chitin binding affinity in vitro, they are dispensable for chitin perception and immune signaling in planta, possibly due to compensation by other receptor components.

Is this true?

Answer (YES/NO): NO